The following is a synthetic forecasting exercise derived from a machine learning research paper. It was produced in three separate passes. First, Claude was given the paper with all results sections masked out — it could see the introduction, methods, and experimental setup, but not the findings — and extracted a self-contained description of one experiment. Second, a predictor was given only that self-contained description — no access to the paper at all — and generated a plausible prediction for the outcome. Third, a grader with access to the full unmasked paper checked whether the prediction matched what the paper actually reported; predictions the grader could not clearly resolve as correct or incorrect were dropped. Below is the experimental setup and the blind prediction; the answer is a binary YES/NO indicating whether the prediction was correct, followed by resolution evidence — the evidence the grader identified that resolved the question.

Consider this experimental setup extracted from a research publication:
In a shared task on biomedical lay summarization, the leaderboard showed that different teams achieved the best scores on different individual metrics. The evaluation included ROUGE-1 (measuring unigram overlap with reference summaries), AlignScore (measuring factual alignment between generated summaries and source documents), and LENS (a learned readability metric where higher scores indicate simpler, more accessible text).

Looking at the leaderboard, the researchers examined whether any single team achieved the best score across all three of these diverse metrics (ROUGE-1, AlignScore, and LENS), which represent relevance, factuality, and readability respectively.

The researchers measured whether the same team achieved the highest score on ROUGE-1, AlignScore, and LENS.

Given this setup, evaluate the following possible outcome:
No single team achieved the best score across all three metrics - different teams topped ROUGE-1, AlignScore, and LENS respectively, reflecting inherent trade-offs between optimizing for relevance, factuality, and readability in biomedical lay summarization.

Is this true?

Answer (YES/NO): YES